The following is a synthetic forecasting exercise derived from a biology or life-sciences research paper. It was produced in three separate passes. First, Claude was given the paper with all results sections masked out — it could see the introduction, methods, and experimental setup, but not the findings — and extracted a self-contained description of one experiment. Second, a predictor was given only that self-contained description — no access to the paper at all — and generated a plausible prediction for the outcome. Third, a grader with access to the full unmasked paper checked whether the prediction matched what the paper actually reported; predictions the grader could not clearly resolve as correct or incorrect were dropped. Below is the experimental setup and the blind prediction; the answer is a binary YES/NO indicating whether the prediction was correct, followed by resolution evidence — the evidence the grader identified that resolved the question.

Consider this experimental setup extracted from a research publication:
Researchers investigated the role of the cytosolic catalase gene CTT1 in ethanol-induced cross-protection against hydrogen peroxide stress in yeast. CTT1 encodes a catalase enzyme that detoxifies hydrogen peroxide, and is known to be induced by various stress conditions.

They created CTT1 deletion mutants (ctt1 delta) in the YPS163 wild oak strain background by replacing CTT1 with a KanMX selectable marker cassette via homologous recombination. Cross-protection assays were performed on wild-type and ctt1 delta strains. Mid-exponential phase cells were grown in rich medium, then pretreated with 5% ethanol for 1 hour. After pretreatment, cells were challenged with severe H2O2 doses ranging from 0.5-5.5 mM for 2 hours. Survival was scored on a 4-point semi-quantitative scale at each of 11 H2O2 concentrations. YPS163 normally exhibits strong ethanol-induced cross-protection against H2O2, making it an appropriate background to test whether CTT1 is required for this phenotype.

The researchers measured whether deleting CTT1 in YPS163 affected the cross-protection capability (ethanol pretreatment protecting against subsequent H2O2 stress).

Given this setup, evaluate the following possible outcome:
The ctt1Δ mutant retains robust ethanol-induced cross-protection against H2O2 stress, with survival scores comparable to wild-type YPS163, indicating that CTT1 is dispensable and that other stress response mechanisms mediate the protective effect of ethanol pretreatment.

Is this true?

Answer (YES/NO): NO